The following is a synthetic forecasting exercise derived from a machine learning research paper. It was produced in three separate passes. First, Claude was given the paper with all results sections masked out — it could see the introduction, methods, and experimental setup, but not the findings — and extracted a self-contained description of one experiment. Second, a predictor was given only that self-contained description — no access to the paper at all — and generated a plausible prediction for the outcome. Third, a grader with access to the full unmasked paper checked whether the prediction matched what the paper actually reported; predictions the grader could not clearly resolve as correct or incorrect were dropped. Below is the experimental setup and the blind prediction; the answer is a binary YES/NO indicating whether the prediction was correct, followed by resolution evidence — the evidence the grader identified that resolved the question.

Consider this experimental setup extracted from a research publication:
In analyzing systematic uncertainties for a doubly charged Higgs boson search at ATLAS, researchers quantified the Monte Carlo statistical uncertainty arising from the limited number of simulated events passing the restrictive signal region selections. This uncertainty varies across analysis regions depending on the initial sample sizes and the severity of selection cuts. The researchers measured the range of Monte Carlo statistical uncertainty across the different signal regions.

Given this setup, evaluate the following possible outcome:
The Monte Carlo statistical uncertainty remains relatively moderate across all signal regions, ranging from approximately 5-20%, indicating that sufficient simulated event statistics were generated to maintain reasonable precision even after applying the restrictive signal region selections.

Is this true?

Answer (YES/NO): NO